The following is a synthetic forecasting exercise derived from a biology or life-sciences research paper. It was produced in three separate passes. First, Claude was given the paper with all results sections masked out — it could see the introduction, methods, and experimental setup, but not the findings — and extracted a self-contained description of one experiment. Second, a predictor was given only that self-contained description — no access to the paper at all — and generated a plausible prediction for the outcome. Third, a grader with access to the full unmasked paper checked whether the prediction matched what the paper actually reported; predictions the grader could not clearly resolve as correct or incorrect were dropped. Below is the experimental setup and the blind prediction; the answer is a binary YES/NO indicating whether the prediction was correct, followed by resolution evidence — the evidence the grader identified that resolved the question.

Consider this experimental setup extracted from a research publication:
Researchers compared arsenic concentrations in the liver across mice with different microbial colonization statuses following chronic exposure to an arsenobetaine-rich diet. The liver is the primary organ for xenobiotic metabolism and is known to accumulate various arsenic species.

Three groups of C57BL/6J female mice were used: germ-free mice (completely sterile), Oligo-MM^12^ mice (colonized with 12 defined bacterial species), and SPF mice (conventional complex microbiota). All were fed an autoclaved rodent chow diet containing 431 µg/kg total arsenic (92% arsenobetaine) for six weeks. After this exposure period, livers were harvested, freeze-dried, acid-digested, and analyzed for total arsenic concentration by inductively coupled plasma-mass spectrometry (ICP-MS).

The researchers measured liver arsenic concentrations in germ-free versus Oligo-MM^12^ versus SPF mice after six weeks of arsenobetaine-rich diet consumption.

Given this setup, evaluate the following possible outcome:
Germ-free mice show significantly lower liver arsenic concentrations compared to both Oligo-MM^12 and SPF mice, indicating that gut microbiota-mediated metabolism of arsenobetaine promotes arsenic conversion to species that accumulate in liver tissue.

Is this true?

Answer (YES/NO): NO